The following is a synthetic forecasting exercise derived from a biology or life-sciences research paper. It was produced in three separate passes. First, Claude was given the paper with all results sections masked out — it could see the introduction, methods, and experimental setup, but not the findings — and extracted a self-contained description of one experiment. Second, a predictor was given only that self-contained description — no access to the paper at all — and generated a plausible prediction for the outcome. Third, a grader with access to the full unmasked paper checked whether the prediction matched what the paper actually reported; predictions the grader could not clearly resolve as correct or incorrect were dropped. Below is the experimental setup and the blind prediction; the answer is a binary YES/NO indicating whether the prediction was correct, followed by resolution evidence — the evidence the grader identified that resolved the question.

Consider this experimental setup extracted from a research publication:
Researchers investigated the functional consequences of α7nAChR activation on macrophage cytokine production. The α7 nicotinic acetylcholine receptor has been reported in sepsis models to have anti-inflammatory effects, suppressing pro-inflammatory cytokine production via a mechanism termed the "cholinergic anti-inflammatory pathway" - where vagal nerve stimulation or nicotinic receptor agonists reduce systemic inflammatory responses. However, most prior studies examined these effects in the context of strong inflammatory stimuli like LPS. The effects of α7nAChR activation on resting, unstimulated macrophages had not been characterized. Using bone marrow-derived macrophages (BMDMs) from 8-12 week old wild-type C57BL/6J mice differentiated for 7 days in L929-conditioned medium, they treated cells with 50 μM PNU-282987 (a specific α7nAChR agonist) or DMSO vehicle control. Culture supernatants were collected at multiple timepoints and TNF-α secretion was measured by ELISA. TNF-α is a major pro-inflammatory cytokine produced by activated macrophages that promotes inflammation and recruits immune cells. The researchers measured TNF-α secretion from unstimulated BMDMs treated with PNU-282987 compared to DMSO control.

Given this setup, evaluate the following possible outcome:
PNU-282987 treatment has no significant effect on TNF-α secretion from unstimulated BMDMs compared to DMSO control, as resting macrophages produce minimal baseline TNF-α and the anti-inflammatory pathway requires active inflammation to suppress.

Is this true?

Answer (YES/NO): YES